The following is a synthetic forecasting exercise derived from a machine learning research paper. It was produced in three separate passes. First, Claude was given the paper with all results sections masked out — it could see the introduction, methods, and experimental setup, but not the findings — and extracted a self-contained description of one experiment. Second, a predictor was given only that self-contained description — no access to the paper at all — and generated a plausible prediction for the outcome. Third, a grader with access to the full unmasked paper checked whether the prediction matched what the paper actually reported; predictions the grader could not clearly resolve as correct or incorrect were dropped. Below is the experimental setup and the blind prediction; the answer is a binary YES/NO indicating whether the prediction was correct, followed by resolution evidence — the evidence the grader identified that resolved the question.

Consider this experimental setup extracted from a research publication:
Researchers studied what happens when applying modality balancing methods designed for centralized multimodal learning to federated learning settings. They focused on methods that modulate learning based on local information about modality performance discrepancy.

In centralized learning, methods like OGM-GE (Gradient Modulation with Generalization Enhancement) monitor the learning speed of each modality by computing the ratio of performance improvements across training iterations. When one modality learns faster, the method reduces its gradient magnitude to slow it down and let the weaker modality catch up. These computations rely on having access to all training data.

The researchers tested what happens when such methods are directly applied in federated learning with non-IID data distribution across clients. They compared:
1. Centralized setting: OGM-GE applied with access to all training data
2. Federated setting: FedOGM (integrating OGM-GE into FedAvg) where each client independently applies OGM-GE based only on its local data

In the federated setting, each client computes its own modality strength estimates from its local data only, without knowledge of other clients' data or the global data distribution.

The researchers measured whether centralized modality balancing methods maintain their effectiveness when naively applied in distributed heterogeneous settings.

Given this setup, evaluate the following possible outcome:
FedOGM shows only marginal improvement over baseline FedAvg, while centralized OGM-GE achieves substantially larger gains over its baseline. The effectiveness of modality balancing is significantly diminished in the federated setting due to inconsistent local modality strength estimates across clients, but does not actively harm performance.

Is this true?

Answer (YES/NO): NO